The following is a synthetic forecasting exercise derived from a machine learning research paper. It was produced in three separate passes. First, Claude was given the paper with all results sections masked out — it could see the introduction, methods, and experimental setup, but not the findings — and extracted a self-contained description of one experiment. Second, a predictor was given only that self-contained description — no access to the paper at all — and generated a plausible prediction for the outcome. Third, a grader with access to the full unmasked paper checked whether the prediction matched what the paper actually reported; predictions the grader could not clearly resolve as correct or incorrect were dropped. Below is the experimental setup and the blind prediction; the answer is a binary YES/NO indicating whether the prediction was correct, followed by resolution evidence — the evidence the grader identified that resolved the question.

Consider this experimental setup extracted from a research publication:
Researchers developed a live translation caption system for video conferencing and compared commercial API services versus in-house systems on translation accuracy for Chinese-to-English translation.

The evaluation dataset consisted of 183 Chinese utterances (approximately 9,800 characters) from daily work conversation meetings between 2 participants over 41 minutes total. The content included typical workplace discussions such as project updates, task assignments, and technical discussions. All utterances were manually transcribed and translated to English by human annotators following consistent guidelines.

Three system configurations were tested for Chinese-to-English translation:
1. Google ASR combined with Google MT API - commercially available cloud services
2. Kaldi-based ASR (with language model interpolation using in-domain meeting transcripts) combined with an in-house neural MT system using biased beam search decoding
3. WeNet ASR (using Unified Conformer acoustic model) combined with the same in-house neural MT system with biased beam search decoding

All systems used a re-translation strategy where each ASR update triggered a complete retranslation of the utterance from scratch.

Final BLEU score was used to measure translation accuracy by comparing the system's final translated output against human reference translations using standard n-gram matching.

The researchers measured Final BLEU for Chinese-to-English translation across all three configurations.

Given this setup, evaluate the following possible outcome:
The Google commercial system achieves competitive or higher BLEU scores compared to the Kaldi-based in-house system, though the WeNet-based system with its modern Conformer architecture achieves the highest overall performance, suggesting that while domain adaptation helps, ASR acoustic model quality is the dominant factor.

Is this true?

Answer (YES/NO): NO